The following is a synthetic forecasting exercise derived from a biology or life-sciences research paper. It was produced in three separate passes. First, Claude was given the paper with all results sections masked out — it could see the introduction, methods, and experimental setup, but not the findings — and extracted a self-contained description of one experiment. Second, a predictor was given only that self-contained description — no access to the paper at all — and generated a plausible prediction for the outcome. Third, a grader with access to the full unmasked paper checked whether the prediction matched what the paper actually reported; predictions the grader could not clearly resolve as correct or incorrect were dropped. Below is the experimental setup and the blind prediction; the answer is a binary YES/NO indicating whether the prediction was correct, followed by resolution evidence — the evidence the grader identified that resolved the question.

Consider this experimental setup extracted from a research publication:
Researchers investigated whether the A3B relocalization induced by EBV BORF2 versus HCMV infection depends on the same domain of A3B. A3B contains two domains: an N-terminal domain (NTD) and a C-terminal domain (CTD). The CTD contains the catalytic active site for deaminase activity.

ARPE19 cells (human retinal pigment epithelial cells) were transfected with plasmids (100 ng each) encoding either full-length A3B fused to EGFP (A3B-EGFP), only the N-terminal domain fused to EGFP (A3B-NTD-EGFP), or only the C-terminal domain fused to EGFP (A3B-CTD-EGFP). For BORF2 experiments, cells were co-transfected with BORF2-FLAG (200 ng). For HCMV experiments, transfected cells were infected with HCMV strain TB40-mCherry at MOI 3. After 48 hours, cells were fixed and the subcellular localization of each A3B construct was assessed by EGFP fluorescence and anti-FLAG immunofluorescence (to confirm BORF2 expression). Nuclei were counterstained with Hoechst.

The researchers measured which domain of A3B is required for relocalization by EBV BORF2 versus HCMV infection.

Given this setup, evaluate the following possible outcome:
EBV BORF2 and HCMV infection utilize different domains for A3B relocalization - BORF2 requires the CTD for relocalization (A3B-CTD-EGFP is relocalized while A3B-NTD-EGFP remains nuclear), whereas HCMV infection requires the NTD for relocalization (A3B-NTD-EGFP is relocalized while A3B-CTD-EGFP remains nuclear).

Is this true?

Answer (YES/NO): YES